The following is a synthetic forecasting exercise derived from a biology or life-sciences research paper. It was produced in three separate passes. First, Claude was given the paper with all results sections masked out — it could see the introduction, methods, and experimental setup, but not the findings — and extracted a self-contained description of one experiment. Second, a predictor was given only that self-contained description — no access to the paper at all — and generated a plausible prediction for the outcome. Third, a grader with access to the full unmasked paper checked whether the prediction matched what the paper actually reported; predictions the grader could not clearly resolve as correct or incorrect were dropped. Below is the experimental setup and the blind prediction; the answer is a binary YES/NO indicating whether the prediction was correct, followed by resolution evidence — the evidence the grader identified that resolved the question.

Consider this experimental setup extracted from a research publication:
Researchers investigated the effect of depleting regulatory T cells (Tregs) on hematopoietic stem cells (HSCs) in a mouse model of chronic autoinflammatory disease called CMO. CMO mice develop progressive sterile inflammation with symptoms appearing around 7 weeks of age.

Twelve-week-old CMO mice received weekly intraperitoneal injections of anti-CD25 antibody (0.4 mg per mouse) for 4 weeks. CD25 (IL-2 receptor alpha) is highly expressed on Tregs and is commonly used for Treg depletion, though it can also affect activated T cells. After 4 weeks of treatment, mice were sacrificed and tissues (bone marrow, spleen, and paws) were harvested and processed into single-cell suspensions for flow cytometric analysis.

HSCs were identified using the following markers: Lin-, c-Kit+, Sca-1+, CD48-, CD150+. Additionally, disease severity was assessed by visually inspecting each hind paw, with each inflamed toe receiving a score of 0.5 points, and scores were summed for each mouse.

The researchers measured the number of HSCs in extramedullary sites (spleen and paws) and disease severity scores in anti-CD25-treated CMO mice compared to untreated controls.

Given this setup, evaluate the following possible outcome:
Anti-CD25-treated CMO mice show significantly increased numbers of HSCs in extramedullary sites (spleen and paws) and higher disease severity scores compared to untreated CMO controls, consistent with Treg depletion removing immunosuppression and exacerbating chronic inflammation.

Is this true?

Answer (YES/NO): NO